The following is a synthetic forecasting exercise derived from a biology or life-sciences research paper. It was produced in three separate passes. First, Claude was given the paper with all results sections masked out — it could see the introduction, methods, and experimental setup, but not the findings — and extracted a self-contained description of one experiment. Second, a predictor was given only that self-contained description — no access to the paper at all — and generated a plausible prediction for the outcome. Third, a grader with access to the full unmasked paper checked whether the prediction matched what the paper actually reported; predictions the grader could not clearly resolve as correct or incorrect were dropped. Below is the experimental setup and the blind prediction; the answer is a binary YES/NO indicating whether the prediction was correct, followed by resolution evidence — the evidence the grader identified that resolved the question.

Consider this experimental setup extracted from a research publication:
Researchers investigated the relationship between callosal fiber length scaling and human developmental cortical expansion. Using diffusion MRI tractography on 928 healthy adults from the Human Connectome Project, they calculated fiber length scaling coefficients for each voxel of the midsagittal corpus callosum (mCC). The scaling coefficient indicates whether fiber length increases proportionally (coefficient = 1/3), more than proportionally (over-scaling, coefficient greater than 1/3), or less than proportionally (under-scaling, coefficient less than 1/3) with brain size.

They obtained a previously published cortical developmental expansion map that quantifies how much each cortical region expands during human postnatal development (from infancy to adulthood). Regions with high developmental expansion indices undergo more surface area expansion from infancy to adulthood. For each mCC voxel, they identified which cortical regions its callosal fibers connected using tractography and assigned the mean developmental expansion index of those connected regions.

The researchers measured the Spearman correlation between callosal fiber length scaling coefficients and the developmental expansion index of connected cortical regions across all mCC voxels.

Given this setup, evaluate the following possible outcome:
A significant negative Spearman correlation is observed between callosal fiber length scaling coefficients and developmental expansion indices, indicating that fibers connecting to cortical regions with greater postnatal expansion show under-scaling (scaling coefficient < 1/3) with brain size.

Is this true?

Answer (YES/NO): NO